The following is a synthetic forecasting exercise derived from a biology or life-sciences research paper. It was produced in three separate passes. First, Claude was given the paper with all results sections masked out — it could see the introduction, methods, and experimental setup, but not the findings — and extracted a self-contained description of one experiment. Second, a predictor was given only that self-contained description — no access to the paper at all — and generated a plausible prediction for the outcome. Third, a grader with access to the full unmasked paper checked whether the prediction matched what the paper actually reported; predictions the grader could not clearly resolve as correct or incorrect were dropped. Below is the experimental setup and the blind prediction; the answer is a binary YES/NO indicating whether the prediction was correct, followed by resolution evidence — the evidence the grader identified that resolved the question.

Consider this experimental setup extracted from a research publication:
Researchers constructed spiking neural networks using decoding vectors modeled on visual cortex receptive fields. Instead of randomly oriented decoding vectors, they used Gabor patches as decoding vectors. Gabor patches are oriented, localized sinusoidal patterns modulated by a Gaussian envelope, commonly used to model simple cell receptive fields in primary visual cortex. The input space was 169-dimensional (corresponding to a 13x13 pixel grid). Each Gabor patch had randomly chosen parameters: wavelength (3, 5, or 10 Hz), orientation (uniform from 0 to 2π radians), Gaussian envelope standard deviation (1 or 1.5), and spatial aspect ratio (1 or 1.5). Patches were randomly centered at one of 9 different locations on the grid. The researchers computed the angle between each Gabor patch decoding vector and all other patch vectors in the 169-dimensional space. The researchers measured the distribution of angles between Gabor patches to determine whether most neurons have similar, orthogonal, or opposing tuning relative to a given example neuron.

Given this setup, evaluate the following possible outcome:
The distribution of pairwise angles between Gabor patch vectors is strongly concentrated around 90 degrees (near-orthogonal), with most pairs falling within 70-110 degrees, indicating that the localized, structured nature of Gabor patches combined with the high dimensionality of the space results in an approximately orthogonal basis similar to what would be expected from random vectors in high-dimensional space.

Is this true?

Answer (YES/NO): YES